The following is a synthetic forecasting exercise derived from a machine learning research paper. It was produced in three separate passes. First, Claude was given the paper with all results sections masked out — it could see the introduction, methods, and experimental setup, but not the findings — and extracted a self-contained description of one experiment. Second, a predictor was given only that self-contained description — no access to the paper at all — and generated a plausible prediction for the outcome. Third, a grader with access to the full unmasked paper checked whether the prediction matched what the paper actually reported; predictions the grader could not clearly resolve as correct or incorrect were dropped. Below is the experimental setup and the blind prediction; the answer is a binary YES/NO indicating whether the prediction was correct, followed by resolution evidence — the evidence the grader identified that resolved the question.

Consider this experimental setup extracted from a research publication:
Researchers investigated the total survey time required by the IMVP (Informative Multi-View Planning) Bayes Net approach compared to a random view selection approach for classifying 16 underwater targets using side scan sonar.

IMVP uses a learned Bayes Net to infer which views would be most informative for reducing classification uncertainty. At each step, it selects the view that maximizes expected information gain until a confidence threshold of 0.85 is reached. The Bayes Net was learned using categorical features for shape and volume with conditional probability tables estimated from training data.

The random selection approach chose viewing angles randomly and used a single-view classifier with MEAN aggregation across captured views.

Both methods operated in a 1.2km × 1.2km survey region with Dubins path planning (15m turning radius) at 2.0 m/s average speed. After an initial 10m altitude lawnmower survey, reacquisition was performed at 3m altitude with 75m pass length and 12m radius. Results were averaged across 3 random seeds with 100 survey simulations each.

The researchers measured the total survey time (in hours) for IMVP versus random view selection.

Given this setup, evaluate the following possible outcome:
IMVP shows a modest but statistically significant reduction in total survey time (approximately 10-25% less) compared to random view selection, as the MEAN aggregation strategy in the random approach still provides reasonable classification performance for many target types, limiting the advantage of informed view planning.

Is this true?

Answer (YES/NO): NO